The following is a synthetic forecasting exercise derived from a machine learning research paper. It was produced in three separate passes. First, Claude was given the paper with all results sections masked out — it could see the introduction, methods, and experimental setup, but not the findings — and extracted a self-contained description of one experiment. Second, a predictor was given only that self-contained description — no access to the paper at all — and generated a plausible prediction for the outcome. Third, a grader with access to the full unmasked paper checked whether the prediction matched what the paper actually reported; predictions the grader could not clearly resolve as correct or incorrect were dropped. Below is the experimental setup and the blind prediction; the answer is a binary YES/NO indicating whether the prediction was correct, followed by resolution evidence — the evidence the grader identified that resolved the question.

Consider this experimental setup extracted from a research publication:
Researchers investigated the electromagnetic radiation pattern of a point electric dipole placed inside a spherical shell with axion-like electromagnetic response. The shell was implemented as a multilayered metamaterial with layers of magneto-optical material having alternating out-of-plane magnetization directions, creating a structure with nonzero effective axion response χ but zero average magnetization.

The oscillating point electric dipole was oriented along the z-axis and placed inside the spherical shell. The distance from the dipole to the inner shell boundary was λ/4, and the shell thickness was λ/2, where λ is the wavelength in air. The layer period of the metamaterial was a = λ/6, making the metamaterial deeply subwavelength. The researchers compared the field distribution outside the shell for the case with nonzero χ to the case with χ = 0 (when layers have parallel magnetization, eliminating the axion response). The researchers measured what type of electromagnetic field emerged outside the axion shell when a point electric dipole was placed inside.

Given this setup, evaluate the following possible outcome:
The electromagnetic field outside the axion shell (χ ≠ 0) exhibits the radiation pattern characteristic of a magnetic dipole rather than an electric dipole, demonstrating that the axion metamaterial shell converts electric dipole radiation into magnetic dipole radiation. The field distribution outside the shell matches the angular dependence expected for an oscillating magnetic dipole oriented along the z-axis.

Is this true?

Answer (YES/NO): NO